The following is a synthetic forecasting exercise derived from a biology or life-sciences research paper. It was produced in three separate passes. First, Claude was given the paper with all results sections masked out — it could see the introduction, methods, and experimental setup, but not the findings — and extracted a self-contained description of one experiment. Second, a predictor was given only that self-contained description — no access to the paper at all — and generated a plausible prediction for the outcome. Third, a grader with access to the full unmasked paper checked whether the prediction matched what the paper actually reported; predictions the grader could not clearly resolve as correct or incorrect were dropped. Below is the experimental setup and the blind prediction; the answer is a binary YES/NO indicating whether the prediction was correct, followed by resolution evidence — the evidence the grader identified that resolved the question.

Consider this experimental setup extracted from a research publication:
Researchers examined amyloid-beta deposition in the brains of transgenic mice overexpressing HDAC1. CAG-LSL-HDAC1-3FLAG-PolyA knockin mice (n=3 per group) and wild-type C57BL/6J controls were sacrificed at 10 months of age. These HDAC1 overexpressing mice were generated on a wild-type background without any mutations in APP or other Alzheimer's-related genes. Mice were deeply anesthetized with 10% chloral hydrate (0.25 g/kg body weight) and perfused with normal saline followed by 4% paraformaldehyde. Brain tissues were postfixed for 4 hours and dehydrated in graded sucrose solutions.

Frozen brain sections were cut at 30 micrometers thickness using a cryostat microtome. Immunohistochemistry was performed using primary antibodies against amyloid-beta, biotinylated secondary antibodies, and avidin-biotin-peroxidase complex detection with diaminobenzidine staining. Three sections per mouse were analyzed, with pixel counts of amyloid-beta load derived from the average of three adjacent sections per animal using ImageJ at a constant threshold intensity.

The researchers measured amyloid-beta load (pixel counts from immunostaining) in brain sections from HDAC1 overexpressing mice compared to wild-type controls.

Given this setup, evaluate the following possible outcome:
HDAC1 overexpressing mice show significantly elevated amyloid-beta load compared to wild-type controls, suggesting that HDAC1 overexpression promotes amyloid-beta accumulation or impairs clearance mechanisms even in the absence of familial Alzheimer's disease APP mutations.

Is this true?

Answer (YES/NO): YES